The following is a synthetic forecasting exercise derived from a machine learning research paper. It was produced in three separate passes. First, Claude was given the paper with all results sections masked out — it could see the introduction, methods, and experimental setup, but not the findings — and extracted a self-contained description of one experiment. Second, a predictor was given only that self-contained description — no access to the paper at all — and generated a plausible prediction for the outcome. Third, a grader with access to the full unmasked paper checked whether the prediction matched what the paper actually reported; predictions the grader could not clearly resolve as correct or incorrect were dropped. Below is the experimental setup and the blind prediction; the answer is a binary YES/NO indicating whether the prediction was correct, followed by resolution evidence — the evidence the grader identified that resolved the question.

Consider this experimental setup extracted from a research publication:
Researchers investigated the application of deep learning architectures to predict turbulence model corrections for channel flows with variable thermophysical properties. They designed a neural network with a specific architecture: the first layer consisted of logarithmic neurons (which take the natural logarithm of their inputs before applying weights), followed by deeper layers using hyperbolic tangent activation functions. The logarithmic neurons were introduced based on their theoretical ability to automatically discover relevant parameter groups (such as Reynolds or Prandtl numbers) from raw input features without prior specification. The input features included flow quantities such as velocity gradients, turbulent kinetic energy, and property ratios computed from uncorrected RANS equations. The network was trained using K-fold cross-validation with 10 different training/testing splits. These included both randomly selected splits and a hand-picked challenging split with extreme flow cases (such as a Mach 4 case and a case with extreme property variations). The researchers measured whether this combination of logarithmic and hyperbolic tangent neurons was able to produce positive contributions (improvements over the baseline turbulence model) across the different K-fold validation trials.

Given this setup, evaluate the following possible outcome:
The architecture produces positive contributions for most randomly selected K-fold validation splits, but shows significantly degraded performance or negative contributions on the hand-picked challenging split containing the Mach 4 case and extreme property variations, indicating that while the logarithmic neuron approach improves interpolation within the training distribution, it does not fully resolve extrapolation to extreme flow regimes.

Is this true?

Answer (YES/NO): NO